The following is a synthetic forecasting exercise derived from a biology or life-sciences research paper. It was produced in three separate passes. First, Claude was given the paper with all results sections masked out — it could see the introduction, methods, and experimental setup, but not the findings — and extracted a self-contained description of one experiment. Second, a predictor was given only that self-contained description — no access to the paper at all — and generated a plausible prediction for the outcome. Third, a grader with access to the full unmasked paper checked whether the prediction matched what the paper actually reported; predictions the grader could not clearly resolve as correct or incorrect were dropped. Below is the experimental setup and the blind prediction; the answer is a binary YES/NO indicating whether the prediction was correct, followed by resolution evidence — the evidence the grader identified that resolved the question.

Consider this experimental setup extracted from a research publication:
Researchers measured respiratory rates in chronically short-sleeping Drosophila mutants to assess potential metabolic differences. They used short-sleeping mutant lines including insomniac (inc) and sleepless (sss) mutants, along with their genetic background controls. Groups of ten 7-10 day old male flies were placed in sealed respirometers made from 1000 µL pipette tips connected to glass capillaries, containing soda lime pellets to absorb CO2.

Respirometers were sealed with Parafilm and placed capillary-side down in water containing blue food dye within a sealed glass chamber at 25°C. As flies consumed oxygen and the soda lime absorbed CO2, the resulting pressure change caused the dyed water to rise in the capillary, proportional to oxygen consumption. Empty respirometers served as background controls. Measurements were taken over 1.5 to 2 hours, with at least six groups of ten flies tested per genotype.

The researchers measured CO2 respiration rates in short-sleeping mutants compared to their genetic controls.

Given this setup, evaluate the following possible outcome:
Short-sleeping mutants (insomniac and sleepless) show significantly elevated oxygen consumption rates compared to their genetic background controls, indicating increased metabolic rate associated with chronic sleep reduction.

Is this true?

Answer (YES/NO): NO